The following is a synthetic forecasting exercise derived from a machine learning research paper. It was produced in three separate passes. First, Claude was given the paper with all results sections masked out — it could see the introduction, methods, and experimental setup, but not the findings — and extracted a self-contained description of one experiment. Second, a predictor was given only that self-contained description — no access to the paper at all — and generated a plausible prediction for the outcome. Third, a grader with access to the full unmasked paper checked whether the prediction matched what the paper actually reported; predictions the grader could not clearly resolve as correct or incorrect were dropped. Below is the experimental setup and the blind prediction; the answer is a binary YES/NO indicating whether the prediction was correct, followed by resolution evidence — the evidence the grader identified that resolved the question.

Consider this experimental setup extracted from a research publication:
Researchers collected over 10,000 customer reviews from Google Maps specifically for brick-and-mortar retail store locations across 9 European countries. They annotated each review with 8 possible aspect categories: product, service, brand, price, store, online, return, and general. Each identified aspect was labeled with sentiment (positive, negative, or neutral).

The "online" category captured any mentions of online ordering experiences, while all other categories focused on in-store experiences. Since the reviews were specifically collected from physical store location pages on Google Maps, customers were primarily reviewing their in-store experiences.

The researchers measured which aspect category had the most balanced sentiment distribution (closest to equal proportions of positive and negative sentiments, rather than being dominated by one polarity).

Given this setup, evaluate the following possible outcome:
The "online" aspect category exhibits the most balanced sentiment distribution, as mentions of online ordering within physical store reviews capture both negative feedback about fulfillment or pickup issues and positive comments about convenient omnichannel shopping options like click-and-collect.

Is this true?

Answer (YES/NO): YES